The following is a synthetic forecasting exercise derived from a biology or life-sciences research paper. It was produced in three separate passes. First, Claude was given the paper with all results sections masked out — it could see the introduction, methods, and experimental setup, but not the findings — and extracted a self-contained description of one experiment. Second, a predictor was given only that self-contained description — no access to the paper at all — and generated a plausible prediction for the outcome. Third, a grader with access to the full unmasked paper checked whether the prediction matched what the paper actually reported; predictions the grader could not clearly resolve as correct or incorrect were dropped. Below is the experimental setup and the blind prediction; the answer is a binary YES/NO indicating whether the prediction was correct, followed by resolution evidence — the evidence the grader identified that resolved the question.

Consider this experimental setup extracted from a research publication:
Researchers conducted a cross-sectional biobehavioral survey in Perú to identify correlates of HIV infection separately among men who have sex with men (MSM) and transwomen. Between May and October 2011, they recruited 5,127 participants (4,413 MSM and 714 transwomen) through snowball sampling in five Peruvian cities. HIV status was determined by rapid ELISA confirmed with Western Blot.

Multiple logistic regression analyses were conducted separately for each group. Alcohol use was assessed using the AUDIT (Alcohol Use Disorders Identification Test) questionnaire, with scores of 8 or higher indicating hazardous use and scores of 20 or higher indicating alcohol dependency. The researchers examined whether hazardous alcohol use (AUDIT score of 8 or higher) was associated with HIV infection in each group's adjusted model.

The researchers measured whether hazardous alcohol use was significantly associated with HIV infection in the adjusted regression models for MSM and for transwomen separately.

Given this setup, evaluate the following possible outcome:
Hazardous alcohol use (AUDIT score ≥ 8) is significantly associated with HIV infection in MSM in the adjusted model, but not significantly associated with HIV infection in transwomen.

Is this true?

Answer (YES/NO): NO